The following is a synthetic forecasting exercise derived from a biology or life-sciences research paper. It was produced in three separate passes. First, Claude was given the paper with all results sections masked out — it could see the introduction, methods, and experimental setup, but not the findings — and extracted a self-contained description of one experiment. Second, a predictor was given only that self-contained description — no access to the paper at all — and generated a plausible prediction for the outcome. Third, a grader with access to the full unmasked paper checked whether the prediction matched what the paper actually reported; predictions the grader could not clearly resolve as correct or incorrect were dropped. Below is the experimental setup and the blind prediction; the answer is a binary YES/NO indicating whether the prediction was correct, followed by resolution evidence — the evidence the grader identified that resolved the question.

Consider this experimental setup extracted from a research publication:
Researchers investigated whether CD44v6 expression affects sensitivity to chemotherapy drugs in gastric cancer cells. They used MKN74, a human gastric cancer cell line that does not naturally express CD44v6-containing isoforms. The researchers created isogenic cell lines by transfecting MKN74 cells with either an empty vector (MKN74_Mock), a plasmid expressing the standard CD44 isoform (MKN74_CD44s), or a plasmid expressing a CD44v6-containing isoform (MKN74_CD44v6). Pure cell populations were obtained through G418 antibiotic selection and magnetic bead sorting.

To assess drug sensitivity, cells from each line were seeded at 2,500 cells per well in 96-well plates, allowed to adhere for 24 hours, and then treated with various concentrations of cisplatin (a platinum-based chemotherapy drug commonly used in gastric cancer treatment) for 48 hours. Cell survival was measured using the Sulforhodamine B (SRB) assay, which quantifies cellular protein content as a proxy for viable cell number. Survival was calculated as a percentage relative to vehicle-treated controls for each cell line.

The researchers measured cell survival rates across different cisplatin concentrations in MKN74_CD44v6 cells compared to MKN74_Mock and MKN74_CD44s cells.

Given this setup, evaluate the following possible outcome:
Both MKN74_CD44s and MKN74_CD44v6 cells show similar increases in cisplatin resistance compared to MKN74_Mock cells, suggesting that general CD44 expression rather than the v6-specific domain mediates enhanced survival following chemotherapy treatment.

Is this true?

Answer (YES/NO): NO